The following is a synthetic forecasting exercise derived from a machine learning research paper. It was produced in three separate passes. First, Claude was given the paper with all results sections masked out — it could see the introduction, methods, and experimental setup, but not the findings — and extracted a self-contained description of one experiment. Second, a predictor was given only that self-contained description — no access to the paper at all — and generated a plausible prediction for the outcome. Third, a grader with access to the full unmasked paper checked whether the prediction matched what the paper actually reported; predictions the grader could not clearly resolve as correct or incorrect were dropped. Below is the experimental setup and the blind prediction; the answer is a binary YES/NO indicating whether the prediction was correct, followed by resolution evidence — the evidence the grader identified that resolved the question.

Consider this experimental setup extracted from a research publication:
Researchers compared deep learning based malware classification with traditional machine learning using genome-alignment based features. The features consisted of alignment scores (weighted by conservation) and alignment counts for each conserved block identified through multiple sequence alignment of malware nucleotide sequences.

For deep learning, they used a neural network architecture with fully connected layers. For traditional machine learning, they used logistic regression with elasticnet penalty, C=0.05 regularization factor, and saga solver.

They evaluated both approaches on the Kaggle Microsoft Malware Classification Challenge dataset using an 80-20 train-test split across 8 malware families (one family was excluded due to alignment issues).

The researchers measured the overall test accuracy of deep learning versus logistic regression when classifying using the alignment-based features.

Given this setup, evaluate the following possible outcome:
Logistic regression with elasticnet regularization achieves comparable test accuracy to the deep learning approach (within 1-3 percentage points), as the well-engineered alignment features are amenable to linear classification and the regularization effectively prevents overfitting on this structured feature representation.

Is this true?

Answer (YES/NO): YES